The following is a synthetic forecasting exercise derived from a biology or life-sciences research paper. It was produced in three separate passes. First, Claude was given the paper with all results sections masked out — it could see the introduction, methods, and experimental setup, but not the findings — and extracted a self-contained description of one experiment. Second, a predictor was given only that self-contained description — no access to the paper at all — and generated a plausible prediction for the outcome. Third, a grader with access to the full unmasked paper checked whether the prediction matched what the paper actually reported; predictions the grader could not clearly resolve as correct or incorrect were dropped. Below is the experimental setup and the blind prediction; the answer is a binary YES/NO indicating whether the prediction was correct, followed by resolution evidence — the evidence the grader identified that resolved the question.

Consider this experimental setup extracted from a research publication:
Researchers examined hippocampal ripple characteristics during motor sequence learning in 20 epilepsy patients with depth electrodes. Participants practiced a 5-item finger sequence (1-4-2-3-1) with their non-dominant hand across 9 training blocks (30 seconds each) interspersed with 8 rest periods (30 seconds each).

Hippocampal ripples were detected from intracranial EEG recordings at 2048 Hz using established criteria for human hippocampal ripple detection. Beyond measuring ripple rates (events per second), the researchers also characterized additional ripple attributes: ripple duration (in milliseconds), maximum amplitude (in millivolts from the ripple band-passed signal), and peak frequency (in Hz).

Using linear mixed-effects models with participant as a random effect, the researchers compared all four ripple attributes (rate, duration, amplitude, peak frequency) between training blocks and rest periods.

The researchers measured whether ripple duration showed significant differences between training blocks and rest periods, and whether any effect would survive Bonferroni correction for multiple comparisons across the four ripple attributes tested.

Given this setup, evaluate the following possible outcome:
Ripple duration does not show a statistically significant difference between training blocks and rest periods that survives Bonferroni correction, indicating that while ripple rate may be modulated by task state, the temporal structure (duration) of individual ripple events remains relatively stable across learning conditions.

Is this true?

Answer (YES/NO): YES